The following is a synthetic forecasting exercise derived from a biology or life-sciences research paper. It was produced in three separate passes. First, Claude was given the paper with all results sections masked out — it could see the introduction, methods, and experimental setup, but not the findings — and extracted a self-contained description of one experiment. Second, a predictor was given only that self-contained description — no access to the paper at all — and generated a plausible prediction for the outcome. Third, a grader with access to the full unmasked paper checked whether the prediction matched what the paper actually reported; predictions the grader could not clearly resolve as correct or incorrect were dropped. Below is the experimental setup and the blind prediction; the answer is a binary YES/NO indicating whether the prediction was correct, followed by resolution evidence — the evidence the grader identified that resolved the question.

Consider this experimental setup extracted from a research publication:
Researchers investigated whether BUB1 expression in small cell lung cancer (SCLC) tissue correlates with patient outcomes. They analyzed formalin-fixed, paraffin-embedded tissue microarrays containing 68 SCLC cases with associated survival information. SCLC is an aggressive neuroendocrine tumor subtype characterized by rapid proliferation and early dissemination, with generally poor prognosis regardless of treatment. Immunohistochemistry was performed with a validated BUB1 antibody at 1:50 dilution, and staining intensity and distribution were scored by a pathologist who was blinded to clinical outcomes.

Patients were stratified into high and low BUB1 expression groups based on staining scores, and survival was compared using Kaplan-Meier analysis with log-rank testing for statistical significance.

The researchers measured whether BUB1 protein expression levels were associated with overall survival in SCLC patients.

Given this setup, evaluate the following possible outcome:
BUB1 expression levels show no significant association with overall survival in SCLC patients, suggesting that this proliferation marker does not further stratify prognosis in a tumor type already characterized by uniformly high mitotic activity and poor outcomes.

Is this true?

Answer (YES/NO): NO